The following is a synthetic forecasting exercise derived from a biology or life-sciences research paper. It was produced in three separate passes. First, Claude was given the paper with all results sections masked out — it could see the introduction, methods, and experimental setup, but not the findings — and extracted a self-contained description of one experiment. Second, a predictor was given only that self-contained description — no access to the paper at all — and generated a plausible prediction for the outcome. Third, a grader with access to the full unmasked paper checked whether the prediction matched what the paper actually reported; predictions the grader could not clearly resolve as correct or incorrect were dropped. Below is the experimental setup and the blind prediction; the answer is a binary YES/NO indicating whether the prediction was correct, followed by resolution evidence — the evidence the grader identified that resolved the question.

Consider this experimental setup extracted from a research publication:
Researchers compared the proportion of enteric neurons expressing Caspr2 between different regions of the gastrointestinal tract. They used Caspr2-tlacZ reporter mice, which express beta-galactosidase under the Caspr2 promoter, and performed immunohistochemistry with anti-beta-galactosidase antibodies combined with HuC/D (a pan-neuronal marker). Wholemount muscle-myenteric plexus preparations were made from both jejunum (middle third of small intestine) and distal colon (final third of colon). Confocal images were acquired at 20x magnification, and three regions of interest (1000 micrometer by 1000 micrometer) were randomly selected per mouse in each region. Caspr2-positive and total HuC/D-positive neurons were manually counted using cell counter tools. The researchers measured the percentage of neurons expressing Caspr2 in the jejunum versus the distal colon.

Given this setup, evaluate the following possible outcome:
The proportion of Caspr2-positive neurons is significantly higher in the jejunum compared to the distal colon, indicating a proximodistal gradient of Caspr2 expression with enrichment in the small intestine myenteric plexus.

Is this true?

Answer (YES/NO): NO